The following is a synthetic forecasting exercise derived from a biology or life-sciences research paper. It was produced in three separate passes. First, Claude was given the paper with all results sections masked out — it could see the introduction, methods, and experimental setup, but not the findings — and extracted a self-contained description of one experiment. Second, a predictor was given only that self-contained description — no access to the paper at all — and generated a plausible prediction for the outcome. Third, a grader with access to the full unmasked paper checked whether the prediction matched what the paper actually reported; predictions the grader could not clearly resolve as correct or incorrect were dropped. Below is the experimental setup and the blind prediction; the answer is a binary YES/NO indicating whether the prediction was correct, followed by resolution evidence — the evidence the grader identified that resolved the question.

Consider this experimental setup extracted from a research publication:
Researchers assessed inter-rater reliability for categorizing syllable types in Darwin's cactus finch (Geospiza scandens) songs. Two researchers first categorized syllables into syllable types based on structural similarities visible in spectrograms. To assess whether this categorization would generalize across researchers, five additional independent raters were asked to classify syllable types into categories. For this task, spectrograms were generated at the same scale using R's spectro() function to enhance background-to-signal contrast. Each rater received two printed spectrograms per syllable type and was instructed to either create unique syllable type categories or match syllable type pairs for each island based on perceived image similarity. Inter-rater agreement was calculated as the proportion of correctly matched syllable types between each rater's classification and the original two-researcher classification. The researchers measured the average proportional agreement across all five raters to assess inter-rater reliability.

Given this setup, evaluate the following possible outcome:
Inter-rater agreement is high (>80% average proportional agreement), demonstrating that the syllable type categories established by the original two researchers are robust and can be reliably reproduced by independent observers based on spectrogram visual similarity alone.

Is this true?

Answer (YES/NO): YES